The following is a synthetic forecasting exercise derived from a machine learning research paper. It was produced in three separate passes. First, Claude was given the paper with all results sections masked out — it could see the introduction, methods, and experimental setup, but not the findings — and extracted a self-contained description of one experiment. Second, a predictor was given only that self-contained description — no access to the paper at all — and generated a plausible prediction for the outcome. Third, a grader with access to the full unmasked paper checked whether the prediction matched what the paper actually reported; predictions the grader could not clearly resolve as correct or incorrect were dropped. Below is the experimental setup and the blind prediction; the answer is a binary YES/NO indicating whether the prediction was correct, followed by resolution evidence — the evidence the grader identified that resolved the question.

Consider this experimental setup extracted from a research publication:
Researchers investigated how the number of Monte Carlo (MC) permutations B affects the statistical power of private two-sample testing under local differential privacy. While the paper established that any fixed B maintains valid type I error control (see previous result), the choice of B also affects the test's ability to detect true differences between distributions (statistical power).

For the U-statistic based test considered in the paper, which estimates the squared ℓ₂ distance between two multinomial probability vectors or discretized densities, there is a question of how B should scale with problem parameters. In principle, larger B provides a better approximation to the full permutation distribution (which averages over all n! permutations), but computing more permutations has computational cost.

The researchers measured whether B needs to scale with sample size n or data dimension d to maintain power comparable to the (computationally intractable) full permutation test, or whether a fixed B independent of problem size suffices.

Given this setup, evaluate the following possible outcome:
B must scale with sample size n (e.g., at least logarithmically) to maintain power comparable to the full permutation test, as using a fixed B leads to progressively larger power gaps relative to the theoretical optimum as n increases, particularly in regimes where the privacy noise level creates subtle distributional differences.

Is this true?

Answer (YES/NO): NO